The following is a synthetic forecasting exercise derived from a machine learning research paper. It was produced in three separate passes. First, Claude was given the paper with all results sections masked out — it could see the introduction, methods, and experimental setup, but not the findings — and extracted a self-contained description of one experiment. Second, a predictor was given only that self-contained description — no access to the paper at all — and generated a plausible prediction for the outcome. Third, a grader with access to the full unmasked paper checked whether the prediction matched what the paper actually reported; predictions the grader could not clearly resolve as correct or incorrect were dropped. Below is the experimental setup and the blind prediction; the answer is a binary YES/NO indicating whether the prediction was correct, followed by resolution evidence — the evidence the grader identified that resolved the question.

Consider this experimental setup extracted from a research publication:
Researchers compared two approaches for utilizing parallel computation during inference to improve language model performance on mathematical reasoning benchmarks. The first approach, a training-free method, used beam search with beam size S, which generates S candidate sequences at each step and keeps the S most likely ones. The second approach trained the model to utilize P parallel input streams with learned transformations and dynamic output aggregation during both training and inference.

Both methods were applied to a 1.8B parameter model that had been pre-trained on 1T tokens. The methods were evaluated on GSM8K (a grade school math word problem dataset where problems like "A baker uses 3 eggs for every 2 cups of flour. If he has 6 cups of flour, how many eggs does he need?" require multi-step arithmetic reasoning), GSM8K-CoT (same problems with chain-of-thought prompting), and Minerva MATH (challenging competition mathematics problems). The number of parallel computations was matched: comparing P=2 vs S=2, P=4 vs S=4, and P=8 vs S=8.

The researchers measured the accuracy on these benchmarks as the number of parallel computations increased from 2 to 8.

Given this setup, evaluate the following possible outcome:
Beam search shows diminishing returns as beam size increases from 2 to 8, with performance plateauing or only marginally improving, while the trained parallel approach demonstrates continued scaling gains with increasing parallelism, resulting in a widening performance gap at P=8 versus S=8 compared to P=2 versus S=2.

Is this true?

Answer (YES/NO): NO